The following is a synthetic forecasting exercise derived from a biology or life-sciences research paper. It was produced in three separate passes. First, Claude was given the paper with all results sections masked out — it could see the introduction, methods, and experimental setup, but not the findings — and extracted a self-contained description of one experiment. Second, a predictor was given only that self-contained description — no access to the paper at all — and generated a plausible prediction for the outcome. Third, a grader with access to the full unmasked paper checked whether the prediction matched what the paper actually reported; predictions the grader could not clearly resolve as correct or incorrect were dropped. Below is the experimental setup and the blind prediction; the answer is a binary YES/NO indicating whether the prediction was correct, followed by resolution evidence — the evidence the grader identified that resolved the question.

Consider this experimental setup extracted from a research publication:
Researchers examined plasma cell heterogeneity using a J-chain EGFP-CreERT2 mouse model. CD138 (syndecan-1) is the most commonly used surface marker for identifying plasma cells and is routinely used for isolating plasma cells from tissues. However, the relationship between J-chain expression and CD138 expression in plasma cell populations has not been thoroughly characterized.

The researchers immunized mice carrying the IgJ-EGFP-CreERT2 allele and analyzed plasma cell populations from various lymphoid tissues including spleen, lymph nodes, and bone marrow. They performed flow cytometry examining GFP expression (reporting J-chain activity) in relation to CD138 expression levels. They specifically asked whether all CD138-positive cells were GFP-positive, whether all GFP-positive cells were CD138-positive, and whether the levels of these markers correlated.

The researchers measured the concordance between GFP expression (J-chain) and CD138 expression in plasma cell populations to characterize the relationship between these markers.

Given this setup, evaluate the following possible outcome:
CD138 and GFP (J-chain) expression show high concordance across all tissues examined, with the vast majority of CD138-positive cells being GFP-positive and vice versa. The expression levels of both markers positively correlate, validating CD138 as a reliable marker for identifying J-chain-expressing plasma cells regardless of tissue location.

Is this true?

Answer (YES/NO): NO